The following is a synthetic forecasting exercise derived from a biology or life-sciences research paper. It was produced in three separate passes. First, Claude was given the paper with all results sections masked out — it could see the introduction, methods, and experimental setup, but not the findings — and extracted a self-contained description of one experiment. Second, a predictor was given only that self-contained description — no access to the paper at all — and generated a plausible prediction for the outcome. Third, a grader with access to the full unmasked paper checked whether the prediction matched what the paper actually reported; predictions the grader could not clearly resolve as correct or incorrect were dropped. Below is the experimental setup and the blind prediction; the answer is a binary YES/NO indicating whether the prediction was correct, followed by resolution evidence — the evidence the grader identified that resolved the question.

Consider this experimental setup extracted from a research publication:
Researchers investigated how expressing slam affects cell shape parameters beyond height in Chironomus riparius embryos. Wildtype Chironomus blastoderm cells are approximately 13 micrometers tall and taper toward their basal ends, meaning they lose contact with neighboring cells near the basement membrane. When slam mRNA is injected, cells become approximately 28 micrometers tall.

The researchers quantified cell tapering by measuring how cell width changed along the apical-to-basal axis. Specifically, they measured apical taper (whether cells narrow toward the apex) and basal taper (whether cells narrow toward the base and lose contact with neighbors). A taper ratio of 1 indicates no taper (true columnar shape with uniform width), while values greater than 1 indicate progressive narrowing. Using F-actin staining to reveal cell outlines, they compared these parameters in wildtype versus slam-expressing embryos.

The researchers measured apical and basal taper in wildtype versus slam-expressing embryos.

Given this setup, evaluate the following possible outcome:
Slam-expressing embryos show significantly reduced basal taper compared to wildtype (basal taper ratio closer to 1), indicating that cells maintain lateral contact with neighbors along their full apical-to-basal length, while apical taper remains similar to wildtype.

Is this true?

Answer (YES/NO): NO